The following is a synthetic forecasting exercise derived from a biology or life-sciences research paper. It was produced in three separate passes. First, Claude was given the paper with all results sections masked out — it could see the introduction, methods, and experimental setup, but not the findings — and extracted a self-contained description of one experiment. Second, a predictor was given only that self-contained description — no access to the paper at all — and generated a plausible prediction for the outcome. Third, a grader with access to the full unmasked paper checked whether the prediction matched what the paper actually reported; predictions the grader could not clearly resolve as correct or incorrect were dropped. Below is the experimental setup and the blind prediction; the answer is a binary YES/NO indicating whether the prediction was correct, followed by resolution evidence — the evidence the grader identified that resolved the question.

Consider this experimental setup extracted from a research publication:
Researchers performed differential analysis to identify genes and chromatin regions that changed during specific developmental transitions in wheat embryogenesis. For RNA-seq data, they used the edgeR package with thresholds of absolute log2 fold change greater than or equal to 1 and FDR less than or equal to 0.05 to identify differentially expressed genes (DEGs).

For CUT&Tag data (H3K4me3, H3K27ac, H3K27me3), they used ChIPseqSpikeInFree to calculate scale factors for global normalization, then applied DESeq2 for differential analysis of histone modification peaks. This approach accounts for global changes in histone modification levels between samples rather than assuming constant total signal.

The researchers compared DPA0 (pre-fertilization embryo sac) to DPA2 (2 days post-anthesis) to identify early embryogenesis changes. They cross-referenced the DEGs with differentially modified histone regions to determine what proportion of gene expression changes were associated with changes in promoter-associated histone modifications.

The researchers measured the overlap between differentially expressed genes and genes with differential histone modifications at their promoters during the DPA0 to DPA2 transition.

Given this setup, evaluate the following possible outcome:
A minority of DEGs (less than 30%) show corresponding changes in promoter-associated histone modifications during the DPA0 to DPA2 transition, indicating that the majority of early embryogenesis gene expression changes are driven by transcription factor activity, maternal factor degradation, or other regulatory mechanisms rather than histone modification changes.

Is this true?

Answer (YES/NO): NO